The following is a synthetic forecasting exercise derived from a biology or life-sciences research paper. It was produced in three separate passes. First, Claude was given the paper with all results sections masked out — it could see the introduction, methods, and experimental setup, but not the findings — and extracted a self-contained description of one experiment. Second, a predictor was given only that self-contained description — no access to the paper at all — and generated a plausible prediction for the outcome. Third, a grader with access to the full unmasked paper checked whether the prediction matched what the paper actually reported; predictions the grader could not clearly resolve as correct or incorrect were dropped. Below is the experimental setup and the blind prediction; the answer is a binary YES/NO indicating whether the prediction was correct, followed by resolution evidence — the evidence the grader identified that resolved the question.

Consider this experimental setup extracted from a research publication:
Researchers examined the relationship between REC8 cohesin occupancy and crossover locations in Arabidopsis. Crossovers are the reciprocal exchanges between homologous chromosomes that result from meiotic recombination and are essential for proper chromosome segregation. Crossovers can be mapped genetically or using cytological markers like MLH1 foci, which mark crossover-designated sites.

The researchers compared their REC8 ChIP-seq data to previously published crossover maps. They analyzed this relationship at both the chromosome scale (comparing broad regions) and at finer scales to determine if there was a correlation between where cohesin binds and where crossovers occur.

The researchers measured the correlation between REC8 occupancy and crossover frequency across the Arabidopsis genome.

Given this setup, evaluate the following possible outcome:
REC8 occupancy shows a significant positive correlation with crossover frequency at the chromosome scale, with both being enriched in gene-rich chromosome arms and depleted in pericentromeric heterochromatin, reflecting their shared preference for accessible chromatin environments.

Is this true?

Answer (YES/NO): NO